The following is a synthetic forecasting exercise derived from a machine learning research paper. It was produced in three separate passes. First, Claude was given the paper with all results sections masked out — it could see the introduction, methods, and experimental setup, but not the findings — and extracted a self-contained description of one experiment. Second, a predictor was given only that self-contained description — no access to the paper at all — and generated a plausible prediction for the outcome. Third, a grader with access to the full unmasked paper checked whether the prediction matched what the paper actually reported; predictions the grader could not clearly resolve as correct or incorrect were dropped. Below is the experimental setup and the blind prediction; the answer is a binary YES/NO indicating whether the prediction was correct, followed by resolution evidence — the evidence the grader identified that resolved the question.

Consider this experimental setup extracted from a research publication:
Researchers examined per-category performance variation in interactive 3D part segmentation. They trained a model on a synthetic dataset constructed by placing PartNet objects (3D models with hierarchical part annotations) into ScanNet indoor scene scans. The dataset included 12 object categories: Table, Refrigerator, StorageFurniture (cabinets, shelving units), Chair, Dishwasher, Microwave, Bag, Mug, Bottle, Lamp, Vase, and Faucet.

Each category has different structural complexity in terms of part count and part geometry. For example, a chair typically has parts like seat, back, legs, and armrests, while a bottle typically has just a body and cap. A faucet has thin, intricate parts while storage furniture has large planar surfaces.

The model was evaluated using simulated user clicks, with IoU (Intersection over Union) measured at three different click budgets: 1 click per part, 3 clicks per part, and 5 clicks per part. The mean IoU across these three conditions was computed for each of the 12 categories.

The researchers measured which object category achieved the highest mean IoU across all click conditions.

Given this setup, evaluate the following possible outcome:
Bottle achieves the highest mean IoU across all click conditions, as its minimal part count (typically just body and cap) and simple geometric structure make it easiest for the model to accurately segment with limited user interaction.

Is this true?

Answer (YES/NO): NO